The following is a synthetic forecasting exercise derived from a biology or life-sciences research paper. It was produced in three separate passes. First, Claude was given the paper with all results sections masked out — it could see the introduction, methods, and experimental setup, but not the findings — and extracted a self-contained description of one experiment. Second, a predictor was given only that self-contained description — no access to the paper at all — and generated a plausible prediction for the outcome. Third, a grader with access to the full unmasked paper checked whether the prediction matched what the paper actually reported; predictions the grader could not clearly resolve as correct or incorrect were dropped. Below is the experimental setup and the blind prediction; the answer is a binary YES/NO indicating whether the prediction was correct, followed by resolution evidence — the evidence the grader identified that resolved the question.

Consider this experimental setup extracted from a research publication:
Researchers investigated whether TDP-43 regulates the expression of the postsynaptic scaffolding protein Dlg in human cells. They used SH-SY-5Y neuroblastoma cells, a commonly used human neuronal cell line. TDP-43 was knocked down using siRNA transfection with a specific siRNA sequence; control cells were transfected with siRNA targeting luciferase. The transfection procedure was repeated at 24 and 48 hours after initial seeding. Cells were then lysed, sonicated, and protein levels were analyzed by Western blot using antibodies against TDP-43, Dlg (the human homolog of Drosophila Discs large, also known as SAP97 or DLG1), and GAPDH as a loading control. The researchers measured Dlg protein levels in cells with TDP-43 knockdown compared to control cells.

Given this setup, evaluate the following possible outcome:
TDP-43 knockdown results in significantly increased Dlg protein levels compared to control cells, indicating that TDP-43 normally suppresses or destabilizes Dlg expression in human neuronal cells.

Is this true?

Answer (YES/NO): NO